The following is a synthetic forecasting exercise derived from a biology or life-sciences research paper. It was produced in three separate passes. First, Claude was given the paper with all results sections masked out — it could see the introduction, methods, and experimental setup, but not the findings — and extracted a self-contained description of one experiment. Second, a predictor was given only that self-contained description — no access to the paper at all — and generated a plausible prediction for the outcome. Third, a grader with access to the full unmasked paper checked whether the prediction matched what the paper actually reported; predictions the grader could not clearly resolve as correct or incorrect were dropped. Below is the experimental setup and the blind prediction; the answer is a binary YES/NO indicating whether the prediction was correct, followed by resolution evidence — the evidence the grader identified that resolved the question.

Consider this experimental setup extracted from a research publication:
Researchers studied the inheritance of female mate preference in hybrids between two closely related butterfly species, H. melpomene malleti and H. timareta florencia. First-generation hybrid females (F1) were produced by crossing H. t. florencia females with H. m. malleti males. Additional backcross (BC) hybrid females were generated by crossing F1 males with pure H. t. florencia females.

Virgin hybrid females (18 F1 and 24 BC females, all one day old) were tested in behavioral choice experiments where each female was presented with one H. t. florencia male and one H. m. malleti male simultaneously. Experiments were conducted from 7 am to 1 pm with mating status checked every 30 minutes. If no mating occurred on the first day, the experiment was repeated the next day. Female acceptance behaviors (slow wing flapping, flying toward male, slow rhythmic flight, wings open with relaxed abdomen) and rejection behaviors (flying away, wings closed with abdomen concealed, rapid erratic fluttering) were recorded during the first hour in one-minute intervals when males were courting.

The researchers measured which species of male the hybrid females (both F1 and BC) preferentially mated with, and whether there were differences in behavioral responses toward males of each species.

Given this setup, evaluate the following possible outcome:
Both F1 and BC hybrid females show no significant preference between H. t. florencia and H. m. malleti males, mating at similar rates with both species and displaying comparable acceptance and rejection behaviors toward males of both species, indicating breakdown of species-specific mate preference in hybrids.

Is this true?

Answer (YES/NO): NO